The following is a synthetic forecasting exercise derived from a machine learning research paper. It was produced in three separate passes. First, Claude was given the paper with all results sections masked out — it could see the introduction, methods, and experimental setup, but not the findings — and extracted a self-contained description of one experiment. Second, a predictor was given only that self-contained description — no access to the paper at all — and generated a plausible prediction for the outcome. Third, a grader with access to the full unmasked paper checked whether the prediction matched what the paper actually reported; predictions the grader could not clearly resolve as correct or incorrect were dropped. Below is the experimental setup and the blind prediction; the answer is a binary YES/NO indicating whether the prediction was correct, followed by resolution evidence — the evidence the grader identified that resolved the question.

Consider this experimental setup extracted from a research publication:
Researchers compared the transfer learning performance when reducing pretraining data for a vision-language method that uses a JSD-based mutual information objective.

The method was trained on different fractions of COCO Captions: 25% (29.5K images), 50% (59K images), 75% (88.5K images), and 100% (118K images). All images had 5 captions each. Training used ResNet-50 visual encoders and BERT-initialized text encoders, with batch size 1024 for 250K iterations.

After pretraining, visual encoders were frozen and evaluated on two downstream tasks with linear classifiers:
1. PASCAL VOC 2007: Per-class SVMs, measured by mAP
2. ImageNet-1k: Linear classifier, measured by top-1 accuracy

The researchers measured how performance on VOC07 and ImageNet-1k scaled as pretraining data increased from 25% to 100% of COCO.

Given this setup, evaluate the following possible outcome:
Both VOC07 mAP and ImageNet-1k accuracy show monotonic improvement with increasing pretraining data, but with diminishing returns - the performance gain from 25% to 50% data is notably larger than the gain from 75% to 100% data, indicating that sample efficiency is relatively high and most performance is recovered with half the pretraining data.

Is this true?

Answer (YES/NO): YES